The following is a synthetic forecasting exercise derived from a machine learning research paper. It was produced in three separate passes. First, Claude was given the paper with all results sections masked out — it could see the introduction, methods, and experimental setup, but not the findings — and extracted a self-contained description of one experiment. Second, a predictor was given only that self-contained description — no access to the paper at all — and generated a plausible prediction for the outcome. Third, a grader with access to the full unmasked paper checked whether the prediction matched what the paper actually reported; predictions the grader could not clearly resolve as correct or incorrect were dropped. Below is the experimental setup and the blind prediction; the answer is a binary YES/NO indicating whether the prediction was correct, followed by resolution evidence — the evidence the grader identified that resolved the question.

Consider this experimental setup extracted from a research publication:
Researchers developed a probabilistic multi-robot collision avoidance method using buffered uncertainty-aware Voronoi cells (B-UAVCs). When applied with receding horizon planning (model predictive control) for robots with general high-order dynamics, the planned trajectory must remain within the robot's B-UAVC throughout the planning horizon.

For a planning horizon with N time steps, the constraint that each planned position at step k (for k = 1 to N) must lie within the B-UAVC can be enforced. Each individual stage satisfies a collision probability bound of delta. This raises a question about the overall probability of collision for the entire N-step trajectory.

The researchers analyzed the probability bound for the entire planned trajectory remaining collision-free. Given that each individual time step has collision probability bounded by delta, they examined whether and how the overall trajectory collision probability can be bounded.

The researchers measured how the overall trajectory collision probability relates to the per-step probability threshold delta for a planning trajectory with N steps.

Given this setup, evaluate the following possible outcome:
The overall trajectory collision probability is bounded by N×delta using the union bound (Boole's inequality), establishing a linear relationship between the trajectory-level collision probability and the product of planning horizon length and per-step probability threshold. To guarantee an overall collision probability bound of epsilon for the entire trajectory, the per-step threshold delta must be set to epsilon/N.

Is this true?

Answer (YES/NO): YES